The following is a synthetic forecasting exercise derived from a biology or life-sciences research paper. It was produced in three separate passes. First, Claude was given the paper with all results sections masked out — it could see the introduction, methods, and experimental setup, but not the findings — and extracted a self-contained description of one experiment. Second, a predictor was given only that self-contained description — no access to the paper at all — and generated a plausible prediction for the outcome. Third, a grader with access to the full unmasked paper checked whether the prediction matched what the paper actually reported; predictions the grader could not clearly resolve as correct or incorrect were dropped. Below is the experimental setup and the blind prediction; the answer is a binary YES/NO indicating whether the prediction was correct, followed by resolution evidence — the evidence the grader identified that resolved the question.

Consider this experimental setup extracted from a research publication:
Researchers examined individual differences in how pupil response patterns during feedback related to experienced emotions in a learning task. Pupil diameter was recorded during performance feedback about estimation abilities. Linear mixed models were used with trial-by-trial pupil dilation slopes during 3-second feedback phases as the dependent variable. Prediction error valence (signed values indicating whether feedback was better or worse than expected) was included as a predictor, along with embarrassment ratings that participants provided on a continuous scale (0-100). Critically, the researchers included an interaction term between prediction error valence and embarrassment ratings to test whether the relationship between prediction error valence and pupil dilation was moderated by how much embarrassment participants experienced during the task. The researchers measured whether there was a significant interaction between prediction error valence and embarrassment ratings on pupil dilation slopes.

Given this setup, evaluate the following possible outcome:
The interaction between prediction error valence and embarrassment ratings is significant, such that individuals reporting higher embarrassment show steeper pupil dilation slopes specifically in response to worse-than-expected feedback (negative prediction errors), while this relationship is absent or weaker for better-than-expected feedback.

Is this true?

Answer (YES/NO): YES